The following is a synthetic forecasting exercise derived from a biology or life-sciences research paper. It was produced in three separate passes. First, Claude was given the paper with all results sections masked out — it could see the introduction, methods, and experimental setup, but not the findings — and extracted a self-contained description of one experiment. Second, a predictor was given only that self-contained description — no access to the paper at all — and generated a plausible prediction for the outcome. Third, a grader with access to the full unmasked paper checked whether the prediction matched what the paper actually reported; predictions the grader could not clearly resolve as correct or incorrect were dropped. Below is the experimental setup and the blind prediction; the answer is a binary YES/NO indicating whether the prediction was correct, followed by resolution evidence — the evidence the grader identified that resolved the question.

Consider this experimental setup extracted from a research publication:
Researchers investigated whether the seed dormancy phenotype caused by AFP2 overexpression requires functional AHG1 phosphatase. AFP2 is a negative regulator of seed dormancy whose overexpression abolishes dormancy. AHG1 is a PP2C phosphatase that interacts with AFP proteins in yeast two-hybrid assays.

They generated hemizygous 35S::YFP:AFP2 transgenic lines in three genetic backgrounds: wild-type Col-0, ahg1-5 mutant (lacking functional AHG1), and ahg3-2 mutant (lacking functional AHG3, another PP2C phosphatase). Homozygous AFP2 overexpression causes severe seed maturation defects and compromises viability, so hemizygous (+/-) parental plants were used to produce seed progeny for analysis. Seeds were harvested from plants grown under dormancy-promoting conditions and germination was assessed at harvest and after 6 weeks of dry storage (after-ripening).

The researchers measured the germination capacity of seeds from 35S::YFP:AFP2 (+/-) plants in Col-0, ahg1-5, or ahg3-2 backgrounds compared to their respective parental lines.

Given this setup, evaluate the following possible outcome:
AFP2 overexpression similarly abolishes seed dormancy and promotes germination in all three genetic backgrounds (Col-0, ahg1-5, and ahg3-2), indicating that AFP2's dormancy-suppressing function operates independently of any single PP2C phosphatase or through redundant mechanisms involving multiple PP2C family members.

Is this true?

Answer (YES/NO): NO